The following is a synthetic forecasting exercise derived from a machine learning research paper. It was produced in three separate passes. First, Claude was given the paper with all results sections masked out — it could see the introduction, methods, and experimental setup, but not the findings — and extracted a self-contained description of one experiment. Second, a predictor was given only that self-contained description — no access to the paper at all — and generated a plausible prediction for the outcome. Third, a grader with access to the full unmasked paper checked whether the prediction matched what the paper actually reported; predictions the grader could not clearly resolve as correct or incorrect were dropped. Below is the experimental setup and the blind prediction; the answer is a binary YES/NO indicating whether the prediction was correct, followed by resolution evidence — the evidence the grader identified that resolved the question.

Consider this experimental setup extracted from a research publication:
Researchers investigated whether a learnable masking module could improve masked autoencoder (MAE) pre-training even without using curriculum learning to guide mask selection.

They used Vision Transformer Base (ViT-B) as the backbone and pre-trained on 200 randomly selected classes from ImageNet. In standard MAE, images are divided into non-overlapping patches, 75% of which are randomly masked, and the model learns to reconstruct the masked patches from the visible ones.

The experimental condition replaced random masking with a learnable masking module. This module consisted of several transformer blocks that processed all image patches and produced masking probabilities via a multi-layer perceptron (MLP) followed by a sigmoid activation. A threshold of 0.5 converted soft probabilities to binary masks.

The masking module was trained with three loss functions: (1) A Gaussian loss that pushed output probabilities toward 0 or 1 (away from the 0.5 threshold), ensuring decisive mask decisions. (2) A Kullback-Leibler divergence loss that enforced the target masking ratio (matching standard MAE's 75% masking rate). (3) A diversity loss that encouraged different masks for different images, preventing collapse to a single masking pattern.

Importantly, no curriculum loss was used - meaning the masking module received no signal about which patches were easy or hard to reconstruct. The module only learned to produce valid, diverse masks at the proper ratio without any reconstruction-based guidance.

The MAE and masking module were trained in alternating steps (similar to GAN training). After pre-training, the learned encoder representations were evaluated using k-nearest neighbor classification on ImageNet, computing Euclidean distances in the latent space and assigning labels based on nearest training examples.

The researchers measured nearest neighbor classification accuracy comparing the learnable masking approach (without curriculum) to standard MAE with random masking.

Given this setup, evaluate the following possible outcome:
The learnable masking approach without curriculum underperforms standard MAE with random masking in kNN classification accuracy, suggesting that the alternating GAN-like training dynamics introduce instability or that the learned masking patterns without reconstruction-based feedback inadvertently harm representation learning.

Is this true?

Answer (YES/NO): NO